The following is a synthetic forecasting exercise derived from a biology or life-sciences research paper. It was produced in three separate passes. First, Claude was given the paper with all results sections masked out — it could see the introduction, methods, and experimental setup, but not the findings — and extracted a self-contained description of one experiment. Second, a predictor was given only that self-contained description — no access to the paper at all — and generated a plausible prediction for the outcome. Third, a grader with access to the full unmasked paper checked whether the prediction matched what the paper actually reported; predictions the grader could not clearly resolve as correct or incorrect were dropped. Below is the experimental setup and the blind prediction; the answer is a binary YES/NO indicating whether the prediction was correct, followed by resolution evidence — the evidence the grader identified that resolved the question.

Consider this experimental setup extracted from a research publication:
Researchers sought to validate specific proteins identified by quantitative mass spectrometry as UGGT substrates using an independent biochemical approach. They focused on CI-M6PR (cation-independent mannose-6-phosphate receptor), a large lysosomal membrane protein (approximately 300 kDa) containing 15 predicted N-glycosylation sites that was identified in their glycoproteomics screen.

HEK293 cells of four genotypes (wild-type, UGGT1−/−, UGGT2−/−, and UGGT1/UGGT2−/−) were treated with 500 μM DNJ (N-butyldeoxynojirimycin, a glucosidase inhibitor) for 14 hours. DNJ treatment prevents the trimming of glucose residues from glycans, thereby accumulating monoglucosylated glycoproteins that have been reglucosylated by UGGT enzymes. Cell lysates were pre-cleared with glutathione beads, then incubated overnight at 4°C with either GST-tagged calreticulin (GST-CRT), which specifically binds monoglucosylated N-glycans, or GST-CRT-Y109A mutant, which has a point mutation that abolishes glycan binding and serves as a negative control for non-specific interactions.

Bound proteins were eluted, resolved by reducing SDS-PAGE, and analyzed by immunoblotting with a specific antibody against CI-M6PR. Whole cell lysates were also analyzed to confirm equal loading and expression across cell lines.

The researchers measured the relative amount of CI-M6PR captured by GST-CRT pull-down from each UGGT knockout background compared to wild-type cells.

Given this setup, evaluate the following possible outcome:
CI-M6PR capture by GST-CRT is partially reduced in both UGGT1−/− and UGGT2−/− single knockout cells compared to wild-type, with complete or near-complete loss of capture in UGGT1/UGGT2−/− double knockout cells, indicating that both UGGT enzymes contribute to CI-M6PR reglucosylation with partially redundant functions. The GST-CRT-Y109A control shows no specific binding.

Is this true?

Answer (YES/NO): NO